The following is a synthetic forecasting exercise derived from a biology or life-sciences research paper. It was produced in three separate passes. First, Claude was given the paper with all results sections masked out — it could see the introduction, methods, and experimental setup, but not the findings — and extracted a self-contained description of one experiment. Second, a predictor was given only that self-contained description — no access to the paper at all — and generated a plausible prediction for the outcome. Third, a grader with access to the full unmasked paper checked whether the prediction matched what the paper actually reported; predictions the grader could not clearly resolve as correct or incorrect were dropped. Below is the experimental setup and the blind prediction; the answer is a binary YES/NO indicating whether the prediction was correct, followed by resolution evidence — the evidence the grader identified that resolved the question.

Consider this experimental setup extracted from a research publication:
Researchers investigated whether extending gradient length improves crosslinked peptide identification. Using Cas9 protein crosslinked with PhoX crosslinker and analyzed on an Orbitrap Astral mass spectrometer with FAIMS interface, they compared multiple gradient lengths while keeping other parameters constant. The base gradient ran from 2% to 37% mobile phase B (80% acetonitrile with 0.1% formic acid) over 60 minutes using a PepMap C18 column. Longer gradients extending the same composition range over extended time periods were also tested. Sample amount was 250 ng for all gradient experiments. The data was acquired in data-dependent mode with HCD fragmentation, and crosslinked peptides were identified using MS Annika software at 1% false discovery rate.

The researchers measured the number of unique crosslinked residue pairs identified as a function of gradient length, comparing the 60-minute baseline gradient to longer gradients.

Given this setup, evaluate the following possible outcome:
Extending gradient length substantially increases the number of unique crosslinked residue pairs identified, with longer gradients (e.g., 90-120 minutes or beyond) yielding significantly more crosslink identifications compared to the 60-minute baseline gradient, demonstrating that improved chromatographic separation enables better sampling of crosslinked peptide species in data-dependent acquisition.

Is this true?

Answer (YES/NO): YES